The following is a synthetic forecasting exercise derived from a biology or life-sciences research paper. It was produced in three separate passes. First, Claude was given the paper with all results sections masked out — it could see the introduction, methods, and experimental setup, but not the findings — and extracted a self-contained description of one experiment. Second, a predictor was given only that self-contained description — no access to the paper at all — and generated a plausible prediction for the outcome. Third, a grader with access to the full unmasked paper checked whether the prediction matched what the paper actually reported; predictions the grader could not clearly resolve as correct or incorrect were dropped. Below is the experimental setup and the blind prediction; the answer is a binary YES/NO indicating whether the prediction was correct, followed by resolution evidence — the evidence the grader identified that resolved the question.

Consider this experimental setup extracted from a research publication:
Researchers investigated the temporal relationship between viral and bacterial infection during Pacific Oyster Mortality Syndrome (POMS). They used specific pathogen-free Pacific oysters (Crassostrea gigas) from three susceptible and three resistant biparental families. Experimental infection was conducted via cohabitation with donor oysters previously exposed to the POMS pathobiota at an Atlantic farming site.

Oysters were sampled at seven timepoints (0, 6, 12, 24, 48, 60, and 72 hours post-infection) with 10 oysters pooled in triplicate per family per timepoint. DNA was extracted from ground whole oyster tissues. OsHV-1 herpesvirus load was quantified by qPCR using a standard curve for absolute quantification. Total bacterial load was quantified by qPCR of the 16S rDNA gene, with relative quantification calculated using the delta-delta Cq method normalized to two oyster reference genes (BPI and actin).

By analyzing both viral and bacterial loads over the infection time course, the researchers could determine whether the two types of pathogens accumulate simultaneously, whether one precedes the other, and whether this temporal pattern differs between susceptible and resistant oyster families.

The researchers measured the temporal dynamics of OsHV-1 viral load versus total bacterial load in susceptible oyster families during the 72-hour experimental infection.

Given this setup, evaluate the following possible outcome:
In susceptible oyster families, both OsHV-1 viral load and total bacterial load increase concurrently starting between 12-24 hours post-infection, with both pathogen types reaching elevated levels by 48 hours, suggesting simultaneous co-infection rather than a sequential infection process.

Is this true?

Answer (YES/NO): NO